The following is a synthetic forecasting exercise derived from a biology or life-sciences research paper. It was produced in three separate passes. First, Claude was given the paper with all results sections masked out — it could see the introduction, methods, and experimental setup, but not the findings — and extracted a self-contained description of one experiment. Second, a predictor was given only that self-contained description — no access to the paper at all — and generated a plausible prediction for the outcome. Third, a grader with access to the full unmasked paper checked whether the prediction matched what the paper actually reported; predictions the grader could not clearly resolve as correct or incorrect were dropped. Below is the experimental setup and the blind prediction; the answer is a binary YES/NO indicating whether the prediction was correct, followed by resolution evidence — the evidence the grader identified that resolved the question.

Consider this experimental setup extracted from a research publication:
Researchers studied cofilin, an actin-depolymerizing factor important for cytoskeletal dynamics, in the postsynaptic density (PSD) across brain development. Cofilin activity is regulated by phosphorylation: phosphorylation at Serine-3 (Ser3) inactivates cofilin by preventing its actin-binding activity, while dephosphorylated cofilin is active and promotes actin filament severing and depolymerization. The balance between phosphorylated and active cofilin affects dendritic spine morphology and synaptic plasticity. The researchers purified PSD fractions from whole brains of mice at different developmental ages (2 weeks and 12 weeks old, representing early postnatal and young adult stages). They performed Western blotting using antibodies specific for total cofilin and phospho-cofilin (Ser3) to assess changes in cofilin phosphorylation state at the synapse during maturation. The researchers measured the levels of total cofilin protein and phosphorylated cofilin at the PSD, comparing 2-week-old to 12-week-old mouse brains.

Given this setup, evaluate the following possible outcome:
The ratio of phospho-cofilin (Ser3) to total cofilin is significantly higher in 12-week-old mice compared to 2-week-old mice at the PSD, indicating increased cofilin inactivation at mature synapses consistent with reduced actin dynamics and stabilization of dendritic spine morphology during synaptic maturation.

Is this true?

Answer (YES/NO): NO